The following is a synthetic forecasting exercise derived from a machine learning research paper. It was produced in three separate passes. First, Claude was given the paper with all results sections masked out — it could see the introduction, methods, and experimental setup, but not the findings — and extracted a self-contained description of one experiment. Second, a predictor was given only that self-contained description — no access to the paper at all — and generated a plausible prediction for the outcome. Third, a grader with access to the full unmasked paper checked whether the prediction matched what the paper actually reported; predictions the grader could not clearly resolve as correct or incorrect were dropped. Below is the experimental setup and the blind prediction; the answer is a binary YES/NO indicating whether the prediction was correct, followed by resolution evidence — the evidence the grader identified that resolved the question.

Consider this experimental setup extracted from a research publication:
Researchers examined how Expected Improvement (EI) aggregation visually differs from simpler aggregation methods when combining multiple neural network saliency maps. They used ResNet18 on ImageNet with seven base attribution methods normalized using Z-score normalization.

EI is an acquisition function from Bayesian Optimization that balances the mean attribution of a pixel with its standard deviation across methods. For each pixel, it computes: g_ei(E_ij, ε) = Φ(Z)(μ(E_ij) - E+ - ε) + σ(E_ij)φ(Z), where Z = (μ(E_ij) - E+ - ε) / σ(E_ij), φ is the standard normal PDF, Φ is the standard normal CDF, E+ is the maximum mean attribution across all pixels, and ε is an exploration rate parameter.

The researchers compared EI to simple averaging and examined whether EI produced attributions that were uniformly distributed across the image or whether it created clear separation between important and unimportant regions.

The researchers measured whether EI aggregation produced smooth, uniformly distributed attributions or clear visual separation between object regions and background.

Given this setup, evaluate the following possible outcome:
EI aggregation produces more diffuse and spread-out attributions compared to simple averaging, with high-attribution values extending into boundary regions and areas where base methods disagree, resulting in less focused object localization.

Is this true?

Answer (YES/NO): NO